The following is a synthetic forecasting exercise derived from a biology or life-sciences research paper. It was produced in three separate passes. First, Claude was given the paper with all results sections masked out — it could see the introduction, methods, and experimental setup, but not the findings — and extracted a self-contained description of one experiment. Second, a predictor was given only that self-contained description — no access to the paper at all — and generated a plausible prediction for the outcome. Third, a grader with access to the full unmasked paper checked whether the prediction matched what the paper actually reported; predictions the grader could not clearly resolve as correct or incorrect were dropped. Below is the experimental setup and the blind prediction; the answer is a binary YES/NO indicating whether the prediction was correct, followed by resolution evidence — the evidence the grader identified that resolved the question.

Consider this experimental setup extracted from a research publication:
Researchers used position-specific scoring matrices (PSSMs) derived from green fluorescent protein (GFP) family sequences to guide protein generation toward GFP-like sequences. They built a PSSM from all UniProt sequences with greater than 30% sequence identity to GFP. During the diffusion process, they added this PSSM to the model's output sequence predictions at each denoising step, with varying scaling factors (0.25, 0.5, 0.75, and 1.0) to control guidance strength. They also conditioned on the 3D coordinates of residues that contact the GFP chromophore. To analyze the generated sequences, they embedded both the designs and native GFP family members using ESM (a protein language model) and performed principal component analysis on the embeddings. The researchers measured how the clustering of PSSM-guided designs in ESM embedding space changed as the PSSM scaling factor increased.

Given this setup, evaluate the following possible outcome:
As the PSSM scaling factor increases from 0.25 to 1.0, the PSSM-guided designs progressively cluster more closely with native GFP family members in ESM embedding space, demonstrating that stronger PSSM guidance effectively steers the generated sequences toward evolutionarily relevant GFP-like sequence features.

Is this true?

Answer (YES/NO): YES